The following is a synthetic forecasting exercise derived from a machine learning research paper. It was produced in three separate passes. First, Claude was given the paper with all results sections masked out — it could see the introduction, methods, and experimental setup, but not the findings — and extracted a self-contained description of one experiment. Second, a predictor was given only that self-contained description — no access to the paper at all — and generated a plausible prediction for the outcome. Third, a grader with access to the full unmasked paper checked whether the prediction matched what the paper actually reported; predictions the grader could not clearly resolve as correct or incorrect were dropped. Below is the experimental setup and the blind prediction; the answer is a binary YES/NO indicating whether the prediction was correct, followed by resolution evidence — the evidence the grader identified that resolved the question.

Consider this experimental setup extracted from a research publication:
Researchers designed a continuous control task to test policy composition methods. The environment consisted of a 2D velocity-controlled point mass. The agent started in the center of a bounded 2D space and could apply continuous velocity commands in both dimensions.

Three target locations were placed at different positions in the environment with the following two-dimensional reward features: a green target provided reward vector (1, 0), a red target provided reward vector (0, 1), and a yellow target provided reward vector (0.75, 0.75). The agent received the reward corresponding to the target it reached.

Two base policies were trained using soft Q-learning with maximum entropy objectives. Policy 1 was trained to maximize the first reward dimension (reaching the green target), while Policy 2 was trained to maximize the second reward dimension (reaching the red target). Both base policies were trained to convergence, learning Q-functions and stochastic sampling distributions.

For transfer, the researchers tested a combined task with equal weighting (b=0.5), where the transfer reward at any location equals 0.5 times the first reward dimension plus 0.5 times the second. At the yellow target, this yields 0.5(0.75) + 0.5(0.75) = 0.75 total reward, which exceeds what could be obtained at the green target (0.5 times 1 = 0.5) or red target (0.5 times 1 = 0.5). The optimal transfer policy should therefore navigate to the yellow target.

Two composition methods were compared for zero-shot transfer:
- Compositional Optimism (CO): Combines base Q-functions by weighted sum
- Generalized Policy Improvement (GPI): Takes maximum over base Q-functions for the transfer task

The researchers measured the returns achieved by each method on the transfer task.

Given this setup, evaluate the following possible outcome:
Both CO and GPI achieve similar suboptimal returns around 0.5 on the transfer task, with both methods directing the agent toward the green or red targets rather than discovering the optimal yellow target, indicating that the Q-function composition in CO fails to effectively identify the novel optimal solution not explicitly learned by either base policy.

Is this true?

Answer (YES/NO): NO